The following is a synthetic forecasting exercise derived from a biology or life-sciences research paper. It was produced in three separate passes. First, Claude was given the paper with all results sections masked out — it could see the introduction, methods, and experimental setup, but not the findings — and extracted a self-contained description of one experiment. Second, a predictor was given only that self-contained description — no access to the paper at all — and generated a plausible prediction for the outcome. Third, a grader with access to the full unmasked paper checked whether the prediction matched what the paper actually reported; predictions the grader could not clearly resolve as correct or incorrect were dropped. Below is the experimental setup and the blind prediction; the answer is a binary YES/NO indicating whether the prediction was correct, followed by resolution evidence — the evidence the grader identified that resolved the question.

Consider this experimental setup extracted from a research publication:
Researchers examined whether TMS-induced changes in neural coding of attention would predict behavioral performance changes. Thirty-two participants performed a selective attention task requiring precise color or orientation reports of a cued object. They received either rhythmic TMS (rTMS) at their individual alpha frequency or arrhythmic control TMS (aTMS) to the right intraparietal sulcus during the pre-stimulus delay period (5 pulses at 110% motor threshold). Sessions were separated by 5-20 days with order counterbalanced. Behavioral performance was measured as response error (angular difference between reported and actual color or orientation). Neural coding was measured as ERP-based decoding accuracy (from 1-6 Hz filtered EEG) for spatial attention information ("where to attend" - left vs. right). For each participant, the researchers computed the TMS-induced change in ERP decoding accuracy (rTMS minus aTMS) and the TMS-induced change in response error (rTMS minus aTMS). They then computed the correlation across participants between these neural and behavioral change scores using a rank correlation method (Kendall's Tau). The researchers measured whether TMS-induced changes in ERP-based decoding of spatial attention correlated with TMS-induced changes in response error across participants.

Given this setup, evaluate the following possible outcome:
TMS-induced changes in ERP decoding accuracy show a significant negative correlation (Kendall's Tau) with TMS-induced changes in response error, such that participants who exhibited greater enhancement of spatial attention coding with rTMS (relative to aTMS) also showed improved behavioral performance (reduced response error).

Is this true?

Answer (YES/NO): YES